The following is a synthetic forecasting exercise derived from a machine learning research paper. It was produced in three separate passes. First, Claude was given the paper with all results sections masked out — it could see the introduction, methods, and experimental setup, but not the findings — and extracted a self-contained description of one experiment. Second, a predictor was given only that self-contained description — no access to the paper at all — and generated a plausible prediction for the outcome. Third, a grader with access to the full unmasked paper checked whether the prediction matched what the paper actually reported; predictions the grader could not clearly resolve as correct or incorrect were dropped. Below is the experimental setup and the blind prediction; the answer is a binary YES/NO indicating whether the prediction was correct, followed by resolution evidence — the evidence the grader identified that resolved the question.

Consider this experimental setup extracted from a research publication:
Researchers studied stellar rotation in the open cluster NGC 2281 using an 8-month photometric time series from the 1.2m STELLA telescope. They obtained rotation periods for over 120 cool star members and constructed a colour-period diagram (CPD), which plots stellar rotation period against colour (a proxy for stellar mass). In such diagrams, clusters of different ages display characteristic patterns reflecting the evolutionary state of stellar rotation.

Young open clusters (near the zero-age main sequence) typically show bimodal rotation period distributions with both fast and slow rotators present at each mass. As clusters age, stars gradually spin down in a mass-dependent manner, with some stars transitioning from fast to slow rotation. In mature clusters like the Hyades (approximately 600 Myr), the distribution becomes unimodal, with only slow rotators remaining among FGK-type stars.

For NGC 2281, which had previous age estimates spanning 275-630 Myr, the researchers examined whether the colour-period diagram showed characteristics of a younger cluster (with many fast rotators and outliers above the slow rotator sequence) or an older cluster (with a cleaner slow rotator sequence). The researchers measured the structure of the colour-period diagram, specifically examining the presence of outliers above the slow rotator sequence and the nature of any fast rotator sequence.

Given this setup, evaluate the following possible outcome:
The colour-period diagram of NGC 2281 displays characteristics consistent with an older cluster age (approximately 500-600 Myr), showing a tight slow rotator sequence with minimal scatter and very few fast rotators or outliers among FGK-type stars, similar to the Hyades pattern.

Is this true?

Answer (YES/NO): NO